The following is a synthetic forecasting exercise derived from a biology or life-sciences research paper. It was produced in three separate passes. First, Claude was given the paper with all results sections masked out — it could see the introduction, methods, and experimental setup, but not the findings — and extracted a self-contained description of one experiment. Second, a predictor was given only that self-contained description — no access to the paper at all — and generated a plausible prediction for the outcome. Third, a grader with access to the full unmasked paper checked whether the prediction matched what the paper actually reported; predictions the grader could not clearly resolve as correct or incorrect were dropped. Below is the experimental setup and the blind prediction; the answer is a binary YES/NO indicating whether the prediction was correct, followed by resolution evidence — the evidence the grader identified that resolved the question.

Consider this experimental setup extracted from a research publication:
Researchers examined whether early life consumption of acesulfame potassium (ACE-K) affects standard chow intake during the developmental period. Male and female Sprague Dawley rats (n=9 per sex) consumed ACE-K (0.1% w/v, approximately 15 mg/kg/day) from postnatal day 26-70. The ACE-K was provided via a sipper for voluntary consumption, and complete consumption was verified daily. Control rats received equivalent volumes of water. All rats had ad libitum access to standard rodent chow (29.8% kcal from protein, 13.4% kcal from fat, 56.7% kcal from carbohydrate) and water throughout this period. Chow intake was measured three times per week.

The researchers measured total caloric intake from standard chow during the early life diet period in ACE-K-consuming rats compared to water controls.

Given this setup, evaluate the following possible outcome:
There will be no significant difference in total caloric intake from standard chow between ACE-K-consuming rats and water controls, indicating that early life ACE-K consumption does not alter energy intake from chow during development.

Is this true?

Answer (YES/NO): YES